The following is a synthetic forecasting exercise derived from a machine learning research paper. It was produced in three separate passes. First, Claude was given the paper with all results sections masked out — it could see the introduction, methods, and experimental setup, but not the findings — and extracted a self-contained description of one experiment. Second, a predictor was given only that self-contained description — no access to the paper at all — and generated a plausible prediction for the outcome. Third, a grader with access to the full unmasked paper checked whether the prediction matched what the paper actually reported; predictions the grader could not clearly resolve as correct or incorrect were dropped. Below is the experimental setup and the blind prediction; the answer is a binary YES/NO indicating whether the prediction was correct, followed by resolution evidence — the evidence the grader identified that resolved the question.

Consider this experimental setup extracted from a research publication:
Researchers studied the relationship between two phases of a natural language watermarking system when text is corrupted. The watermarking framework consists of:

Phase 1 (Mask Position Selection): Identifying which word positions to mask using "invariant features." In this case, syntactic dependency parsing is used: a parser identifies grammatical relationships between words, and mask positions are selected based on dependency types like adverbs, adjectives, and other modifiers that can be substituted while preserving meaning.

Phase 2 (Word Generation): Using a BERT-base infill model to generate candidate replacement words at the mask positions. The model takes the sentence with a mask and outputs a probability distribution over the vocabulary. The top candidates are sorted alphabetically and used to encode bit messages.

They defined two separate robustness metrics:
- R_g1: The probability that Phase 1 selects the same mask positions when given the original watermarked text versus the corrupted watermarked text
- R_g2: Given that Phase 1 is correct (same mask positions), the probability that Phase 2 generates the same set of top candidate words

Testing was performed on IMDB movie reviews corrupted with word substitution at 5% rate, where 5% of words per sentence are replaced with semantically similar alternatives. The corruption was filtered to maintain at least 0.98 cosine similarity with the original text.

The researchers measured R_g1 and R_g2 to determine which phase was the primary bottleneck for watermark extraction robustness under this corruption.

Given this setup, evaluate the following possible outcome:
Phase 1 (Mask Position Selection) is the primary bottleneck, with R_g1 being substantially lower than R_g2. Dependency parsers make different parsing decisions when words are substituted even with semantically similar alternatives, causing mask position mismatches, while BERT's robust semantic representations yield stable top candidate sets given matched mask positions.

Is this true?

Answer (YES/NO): NO